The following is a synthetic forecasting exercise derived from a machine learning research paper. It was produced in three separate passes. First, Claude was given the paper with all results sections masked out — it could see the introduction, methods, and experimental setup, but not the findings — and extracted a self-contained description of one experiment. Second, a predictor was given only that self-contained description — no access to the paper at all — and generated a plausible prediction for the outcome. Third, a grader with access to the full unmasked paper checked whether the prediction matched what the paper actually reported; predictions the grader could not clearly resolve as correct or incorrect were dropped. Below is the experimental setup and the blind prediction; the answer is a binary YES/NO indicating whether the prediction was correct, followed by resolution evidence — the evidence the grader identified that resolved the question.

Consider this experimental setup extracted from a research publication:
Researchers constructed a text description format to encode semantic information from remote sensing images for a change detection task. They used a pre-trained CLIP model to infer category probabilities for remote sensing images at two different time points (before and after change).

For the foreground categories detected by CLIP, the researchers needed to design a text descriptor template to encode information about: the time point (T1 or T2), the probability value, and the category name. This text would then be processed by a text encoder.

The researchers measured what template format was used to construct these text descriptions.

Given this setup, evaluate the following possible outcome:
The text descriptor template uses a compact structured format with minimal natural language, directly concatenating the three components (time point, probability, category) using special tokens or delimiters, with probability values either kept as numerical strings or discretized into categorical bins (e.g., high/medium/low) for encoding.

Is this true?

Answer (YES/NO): NO